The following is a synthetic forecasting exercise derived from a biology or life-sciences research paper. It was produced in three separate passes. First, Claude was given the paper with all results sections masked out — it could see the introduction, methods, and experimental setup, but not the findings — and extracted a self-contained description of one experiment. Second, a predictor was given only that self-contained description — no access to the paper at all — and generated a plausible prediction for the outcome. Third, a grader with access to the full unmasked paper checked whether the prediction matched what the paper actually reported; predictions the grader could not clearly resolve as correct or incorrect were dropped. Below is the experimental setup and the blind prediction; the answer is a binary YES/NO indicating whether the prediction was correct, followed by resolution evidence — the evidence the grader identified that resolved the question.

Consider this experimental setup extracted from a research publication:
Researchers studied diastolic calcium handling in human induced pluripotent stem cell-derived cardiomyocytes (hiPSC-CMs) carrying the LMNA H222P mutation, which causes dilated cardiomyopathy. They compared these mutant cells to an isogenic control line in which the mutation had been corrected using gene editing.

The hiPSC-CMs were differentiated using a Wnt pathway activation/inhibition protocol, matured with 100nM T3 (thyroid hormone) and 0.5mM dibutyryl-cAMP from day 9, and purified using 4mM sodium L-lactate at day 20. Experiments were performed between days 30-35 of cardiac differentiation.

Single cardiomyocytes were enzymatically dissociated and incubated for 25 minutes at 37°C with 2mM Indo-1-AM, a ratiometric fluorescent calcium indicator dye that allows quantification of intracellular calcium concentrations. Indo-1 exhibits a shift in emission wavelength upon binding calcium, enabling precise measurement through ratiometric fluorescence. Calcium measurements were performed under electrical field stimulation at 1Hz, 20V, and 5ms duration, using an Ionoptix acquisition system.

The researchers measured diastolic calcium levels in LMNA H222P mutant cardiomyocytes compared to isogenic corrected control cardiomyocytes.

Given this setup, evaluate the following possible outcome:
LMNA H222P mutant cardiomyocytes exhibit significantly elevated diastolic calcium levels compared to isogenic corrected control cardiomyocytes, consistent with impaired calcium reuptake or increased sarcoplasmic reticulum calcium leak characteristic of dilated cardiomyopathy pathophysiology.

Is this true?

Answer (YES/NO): YES